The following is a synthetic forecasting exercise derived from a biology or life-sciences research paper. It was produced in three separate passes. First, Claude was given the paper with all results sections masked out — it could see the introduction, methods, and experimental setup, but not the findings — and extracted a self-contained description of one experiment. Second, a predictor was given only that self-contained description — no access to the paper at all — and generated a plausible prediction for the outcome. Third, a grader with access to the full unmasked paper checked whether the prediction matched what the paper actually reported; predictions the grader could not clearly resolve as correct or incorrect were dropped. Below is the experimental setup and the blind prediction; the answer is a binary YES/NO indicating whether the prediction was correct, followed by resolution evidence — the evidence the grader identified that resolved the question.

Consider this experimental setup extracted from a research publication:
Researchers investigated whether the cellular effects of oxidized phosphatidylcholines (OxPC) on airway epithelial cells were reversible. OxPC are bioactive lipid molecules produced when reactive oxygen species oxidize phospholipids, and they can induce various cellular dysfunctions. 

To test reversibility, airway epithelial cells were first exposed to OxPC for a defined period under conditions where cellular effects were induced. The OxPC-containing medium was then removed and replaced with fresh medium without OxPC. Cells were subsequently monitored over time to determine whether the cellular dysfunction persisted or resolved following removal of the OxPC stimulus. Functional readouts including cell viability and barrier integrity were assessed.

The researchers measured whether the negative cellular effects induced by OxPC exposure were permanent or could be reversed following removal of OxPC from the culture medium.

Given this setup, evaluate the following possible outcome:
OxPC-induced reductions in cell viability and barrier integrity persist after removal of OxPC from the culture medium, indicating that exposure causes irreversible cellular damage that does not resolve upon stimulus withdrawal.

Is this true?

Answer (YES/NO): NO